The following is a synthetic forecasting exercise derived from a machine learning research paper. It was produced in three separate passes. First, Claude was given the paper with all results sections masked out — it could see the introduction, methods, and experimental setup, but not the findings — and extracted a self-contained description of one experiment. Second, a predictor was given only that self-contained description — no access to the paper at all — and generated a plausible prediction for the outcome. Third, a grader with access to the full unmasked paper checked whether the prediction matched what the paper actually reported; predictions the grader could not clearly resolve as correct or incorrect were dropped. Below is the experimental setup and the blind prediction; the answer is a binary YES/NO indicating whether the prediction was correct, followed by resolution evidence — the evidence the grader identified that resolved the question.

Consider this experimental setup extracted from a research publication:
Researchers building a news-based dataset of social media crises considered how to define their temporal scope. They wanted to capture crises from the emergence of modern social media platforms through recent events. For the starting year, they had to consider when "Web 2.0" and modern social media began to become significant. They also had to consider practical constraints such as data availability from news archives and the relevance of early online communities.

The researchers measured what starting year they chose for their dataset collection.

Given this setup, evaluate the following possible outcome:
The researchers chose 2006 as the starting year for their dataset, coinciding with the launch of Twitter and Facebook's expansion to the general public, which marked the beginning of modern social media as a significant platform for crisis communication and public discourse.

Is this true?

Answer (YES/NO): NO